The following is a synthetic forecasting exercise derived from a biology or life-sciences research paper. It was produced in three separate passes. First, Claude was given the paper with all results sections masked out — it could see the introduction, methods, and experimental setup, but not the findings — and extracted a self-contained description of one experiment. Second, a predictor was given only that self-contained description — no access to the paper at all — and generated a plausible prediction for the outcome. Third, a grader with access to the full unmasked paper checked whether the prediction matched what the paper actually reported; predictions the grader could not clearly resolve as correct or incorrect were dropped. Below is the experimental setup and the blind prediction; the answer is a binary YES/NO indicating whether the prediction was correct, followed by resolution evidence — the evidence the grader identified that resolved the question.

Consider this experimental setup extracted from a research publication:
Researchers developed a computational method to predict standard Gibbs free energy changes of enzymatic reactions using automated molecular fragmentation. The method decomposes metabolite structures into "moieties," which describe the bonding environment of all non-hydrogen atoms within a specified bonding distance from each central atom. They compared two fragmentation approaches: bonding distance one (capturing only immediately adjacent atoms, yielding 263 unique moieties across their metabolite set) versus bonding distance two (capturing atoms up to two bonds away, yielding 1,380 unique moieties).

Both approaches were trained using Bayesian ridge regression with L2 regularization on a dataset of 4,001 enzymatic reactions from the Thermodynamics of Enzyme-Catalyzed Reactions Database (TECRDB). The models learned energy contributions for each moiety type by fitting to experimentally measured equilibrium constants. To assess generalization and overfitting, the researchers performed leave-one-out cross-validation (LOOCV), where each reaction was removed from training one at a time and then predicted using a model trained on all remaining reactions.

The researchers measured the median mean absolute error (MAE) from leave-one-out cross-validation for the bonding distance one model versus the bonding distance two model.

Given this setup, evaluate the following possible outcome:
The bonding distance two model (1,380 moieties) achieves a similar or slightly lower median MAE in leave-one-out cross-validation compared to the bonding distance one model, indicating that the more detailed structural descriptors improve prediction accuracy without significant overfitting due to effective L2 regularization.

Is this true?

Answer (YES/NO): NO